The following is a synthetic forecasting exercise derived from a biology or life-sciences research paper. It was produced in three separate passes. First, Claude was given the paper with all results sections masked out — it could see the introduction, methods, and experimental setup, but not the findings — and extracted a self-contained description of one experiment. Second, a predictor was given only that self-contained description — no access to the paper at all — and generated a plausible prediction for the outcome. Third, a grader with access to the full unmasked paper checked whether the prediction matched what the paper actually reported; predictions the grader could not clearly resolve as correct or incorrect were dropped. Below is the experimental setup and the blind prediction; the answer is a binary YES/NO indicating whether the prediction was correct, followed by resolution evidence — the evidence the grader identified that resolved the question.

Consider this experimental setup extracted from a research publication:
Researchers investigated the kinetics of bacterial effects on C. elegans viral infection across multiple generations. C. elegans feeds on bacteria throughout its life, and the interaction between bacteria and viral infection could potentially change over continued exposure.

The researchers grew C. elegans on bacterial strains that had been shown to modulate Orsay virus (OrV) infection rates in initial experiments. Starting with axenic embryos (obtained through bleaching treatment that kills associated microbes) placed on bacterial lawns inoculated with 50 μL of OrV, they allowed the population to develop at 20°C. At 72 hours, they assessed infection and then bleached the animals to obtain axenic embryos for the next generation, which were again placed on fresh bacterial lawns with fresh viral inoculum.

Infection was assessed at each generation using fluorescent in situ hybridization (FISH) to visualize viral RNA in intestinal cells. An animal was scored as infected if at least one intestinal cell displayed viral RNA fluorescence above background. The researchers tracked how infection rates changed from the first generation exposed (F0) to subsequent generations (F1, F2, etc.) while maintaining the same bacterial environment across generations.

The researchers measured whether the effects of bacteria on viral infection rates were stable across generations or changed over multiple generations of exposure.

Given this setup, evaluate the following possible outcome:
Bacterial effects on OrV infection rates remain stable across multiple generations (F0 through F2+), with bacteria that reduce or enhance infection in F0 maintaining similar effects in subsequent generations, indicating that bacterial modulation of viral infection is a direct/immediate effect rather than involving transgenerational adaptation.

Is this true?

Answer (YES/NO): NO